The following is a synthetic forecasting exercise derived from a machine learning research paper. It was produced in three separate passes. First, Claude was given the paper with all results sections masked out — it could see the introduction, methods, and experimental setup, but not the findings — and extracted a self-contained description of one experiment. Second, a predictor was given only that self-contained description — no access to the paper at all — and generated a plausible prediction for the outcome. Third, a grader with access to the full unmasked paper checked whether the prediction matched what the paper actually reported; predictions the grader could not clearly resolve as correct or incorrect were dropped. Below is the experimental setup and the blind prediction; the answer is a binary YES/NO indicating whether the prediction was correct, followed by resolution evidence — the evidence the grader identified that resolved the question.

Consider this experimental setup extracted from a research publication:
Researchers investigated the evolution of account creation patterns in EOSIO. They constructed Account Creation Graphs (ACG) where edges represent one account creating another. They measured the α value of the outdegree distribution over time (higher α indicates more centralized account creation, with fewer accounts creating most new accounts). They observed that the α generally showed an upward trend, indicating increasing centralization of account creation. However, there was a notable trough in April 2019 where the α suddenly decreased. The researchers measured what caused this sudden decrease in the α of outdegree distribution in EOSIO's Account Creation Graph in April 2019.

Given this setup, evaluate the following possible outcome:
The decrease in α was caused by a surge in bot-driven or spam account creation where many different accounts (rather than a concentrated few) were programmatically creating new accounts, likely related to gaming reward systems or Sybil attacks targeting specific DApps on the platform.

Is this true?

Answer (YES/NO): NO